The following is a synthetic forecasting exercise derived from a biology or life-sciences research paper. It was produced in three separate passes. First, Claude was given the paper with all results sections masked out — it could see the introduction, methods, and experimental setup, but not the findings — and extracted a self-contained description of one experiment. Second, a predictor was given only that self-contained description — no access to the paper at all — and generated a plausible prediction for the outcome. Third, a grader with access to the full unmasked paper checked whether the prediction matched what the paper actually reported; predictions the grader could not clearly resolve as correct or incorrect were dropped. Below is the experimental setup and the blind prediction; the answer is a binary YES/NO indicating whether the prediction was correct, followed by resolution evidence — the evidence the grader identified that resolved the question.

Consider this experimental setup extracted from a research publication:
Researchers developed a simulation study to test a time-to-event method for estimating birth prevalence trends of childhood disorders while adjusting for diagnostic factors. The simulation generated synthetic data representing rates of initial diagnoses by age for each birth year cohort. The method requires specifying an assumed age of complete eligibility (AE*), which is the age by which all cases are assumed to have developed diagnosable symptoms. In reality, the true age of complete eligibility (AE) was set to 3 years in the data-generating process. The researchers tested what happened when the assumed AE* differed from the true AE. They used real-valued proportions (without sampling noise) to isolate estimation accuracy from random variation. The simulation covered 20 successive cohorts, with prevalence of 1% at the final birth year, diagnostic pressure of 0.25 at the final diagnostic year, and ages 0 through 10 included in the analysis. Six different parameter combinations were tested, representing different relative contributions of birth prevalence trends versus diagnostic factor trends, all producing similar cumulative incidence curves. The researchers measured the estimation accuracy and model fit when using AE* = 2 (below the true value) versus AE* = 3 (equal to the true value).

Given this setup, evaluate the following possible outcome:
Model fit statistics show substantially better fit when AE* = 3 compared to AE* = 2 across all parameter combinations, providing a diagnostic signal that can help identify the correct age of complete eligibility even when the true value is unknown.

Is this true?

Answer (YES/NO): NO